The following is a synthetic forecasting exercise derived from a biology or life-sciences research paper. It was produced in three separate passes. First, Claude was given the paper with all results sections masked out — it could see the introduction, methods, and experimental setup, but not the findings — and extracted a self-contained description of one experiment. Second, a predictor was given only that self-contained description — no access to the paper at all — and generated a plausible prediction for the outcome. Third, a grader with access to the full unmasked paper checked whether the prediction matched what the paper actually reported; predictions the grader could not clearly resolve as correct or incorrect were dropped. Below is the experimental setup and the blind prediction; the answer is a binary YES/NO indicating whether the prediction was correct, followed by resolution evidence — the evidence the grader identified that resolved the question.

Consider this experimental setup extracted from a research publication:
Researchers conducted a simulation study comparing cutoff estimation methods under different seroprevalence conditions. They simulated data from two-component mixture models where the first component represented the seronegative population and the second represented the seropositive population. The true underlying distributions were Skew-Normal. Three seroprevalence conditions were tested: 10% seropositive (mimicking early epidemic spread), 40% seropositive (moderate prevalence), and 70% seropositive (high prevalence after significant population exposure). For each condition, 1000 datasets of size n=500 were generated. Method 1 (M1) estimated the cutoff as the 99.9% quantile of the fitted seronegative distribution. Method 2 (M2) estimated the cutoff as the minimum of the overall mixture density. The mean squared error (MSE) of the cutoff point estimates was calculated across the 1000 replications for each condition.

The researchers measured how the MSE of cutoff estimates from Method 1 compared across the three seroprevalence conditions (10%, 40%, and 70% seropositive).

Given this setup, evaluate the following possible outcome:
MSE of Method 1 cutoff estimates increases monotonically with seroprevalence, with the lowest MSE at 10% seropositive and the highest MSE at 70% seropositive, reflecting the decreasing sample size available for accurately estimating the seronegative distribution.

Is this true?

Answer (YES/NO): YES